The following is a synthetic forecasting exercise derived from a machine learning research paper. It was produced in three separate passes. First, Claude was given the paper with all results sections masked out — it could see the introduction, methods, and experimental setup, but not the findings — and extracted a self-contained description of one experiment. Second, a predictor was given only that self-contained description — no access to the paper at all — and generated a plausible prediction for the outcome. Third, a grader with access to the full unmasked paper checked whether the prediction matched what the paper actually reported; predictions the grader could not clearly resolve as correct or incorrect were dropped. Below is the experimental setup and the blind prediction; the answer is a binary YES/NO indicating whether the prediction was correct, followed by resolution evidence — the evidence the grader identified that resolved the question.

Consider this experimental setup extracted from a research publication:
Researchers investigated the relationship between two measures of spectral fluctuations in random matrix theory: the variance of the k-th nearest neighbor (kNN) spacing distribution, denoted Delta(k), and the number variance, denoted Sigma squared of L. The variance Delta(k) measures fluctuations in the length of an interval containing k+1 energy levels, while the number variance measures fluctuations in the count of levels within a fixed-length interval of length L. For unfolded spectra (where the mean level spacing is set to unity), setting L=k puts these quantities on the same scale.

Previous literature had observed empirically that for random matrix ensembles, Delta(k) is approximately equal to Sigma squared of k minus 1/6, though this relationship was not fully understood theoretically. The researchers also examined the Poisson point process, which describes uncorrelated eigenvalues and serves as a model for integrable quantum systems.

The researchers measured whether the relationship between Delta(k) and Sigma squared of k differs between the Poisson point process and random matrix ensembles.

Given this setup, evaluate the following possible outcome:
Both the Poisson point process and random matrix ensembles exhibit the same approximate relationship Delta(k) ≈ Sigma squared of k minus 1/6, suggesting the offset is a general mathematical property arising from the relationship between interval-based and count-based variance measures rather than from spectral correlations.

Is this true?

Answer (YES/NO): NO